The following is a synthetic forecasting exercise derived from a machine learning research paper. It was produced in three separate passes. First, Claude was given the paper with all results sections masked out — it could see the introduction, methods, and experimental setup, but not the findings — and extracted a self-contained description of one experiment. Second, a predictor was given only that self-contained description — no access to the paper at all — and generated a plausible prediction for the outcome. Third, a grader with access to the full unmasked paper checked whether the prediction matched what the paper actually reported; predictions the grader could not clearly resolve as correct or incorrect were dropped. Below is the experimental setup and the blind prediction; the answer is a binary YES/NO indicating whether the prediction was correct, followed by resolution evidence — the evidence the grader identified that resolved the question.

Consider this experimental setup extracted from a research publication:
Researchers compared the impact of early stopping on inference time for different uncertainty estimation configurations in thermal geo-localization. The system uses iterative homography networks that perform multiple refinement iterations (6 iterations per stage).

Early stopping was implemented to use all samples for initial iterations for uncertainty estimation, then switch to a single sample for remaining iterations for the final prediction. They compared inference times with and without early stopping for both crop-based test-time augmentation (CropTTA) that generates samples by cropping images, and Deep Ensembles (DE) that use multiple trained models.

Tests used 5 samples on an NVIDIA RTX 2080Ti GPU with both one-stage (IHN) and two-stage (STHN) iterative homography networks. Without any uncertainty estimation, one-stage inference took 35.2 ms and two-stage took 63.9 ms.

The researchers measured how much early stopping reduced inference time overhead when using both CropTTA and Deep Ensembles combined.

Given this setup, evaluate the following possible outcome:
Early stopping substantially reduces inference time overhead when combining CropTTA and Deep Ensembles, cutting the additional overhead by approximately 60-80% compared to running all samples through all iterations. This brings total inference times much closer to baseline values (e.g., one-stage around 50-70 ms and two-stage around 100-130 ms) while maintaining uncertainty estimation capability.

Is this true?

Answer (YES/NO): NO